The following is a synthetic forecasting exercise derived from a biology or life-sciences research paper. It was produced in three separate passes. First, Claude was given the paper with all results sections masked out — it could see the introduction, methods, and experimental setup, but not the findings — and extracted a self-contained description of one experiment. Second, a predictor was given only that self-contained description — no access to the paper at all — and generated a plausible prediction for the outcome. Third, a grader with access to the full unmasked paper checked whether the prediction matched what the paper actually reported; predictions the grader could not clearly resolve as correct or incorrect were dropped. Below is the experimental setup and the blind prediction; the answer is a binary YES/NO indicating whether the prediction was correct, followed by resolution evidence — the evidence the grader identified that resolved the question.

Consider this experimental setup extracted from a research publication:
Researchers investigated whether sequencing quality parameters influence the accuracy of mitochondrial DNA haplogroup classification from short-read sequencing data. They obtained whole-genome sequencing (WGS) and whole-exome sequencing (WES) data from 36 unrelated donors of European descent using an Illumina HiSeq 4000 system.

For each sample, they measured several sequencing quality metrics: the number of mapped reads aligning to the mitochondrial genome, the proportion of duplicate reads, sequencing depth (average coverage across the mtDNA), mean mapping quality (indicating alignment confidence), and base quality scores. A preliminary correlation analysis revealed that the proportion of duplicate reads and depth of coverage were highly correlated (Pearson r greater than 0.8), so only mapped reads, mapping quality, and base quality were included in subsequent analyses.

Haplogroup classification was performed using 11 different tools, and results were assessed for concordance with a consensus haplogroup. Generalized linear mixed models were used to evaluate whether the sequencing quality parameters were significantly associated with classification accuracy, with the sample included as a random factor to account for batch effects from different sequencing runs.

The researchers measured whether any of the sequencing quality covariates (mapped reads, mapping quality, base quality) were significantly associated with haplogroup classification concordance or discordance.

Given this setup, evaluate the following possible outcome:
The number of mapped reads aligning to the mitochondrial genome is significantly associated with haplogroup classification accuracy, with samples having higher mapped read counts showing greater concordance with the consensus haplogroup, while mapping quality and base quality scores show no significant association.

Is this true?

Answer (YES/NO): NO